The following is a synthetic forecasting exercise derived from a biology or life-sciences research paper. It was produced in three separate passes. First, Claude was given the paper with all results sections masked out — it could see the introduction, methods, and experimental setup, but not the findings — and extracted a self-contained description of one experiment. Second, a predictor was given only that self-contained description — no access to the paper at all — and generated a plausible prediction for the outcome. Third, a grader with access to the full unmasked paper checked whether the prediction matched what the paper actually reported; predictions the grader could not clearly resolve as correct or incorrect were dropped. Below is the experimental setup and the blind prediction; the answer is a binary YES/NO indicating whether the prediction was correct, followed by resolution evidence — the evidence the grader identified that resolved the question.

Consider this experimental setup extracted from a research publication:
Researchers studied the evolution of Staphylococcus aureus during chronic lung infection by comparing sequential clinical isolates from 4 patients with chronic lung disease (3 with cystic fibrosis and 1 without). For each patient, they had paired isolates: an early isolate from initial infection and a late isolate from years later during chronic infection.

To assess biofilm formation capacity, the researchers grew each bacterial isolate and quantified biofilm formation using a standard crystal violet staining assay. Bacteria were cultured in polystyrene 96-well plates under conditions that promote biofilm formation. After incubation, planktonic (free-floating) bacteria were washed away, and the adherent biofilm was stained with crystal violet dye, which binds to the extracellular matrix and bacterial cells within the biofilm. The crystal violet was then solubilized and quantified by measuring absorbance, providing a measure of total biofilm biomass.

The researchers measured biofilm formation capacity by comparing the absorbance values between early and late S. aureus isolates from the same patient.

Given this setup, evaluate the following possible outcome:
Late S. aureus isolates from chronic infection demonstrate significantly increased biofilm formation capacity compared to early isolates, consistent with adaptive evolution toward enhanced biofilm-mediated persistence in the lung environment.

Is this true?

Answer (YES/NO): YES